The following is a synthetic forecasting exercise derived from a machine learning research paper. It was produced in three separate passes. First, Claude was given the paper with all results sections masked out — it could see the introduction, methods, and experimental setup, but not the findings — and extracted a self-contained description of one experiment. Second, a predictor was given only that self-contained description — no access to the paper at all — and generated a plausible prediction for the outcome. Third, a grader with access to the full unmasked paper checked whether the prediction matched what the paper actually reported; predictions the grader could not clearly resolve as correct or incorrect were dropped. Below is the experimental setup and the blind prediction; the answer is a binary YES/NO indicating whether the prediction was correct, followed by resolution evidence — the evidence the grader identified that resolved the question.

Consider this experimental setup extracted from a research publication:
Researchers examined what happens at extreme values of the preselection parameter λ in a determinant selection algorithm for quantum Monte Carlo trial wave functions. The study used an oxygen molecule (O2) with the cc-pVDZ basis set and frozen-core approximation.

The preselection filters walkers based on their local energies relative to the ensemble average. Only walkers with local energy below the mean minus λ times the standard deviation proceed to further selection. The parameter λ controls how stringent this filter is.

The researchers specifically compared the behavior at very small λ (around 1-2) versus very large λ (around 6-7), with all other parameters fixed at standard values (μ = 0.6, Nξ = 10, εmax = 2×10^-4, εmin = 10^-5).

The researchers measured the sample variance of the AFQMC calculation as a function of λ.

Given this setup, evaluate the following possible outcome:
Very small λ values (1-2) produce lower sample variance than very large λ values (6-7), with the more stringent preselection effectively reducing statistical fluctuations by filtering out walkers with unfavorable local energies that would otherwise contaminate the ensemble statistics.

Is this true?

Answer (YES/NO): NO